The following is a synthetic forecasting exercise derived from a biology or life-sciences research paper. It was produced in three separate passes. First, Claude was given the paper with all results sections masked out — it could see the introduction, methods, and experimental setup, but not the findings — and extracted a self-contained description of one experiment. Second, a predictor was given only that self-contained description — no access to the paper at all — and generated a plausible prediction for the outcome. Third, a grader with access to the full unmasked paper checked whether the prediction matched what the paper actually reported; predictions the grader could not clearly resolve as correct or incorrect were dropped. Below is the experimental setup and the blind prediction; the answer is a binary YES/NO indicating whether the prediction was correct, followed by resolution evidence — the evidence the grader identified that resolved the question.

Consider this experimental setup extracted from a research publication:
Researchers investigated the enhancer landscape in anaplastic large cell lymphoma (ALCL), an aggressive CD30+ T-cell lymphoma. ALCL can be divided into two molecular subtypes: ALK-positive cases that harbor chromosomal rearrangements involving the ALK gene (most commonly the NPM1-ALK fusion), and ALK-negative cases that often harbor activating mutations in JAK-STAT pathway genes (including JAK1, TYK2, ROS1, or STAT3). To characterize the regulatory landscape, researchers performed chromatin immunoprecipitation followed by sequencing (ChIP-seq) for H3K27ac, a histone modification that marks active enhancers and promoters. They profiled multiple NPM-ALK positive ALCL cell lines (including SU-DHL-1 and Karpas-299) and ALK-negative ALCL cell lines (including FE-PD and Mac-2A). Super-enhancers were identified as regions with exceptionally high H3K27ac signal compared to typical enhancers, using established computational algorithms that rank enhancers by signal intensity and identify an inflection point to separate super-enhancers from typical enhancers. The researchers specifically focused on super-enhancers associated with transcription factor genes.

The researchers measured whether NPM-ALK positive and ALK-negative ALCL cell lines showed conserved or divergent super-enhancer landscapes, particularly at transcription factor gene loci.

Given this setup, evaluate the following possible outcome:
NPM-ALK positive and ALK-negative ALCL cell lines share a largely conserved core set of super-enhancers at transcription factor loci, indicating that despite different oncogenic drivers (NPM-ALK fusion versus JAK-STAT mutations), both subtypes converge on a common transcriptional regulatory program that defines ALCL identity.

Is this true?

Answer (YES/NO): YES